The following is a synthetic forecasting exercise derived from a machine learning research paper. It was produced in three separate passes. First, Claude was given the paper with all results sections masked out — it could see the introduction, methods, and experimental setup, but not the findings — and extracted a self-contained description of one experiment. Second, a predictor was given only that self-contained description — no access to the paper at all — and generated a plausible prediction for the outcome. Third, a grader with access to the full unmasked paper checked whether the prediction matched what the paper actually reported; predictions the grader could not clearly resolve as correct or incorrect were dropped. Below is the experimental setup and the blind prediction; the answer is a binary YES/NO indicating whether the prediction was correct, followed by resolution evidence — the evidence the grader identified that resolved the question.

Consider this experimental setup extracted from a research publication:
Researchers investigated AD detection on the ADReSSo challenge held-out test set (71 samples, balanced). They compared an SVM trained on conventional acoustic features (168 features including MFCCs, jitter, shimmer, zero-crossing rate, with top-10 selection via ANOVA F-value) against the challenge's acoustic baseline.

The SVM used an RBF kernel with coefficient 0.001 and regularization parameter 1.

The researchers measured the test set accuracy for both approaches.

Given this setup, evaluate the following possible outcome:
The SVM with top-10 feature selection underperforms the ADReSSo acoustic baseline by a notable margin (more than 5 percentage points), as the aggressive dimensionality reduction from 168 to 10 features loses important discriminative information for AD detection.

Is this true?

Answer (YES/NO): NO